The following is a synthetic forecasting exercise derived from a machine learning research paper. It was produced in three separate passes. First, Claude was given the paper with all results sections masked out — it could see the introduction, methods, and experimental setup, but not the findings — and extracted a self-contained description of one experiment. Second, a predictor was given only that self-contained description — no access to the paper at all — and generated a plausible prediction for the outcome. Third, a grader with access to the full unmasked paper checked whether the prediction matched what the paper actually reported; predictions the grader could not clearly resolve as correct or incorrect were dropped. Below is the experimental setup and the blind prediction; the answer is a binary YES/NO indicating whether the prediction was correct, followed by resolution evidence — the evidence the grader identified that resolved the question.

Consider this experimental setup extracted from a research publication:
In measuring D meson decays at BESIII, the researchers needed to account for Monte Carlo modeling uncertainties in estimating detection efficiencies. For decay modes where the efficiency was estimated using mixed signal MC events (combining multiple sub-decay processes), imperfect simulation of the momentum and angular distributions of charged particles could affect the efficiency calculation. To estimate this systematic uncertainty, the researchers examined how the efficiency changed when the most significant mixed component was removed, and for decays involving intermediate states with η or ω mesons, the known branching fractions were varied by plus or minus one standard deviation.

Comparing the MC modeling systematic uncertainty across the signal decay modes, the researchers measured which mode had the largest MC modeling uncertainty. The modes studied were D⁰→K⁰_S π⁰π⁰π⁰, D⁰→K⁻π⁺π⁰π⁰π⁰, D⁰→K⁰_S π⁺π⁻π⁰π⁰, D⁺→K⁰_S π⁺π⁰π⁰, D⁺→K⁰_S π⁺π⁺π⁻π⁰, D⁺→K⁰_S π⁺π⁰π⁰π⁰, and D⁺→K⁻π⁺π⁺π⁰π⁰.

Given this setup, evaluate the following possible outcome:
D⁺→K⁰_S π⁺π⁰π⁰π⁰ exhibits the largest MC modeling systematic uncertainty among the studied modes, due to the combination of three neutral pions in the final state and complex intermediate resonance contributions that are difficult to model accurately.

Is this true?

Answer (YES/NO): NO